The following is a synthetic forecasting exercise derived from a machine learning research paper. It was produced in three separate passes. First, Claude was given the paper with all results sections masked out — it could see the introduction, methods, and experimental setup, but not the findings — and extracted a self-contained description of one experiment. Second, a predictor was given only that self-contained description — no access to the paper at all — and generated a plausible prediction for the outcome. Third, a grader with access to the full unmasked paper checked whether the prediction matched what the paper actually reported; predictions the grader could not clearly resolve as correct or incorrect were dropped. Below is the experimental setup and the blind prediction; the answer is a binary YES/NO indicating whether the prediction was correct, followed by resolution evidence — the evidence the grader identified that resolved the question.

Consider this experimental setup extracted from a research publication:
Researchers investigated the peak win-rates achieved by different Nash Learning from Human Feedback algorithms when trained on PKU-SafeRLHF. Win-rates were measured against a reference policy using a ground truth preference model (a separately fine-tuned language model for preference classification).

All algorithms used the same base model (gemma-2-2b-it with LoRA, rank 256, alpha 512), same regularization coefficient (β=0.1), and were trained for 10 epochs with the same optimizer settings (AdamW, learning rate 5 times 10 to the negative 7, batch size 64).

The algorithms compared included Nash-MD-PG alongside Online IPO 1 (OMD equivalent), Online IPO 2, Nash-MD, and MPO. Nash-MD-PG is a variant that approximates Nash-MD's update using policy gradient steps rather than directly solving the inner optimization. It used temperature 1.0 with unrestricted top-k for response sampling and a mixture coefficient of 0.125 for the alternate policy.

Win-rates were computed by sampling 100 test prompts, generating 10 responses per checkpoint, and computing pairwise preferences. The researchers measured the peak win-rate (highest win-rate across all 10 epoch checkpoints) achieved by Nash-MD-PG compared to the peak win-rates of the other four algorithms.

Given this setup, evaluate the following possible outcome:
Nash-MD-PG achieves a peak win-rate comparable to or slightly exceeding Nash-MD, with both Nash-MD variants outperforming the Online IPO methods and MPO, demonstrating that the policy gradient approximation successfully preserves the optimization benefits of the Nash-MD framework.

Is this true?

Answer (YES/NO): NO